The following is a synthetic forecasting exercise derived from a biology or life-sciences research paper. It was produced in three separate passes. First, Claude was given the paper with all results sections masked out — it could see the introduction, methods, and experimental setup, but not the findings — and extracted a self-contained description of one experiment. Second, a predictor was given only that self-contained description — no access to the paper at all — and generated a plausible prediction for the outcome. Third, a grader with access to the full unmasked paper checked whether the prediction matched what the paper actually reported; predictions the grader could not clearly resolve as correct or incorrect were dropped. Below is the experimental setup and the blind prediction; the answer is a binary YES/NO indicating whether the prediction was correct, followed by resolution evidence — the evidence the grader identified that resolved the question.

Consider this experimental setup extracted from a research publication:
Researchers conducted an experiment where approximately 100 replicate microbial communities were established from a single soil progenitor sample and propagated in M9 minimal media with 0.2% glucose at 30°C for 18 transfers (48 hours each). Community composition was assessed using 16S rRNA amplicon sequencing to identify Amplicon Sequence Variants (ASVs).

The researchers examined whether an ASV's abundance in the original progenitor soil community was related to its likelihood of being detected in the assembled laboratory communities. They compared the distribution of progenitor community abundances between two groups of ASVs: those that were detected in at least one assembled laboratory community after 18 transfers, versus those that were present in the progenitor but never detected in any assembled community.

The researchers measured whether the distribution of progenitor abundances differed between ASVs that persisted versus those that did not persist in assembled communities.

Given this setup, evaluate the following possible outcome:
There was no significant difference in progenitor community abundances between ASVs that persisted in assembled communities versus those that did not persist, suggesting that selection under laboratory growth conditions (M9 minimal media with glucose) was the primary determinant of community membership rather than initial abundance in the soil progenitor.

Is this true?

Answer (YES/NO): NO